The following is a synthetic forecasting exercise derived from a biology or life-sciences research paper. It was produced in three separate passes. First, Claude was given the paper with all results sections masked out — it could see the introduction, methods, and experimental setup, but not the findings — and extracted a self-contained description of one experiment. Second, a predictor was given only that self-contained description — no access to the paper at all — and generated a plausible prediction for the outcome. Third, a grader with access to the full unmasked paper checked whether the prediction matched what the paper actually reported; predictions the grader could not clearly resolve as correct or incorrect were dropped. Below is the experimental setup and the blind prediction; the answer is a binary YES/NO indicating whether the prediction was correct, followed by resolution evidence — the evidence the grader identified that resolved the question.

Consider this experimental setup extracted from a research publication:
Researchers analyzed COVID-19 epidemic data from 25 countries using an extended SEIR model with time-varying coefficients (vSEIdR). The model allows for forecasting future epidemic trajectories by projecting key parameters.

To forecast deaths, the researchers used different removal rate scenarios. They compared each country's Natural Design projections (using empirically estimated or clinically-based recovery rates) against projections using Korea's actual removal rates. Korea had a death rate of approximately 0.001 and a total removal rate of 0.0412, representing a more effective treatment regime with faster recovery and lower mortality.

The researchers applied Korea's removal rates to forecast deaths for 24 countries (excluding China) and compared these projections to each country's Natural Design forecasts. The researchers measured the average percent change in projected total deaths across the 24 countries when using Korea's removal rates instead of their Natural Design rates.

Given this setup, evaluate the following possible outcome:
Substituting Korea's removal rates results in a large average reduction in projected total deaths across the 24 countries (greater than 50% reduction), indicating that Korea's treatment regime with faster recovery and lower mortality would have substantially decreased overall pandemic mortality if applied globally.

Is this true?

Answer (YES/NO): NO